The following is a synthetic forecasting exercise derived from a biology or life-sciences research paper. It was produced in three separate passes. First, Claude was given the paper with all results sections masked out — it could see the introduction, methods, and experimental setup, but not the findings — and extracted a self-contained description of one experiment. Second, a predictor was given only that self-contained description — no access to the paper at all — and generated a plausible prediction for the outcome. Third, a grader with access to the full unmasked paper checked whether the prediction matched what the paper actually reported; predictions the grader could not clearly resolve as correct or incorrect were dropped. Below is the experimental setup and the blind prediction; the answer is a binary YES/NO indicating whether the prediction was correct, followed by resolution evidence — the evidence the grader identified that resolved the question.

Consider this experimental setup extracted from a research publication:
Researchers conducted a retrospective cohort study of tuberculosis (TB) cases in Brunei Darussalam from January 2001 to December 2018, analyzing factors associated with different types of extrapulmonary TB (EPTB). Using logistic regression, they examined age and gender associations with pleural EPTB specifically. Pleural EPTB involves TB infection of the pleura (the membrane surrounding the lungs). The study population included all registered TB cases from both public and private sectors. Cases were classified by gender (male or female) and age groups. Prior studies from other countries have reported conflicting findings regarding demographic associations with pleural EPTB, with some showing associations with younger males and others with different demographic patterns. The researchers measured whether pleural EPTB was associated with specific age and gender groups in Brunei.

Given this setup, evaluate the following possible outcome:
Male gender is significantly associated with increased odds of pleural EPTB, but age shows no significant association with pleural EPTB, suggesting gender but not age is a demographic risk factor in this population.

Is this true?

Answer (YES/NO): NO